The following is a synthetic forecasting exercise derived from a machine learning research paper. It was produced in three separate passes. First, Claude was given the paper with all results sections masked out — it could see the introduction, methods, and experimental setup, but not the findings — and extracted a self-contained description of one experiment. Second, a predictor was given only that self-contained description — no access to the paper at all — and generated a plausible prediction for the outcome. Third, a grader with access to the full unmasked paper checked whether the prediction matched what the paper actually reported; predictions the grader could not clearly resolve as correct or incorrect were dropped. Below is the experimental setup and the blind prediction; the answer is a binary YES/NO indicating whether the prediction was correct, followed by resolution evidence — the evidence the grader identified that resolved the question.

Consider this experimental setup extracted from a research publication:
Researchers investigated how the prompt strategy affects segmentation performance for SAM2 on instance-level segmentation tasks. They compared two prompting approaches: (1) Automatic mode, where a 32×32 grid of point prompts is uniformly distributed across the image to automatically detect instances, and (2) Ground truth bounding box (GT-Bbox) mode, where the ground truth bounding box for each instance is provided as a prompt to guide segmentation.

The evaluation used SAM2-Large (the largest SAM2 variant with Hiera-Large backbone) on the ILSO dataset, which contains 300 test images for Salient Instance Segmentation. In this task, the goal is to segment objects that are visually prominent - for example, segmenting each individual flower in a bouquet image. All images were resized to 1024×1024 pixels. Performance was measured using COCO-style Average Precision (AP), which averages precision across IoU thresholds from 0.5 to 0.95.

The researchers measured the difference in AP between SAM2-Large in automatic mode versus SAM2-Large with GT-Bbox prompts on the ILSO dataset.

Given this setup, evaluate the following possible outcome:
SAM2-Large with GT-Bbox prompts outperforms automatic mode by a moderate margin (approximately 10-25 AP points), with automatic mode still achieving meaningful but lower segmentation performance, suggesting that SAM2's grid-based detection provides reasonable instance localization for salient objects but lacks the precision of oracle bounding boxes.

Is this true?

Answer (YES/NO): NO